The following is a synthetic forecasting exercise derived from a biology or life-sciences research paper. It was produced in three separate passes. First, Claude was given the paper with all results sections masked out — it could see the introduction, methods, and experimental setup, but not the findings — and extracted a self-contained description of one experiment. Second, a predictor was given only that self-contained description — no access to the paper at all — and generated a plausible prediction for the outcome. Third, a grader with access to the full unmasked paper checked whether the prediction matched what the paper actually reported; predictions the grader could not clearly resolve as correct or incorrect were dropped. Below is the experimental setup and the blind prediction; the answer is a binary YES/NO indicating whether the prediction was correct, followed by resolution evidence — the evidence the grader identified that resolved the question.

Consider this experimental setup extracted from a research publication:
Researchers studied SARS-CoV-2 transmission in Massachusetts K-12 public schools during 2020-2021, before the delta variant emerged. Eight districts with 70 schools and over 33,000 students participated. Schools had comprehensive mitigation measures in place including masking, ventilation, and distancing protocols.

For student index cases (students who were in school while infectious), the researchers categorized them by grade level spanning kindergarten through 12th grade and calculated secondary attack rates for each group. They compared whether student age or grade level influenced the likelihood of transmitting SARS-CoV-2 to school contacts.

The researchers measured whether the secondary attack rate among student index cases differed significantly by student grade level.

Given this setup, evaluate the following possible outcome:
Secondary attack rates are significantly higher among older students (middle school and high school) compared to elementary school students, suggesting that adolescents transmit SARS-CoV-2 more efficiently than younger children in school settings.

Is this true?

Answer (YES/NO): NO